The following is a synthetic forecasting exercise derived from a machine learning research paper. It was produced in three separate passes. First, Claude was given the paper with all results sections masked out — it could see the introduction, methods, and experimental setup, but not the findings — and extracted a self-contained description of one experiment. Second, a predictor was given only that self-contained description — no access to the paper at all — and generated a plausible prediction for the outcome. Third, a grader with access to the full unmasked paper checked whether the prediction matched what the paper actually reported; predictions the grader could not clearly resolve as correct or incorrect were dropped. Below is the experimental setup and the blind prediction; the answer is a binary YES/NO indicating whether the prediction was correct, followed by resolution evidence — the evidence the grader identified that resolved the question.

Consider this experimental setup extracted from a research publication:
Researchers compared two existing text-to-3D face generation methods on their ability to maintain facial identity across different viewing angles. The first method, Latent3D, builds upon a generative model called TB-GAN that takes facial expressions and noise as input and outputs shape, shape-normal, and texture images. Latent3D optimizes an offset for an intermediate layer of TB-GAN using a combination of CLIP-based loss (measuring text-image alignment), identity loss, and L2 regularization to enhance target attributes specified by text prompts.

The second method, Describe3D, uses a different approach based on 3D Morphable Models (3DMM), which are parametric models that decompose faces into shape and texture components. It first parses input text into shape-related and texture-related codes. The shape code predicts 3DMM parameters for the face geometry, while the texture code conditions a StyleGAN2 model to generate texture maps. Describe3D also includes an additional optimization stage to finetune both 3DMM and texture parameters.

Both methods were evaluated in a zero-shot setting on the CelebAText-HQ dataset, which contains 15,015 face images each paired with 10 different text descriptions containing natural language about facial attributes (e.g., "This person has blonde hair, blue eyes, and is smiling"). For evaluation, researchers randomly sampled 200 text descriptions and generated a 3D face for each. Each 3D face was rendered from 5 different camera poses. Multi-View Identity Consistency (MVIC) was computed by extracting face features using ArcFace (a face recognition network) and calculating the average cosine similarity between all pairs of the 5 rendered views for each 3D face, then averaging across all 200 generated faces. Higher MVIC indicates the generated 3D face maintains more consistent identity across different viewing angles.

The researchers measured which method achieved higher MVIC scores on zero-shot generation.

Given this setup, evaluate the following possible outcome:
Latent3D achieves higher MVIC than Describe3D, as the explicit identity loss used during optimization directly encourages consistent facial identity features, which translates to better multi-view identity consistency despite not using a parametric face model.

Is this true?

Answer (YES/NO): NO